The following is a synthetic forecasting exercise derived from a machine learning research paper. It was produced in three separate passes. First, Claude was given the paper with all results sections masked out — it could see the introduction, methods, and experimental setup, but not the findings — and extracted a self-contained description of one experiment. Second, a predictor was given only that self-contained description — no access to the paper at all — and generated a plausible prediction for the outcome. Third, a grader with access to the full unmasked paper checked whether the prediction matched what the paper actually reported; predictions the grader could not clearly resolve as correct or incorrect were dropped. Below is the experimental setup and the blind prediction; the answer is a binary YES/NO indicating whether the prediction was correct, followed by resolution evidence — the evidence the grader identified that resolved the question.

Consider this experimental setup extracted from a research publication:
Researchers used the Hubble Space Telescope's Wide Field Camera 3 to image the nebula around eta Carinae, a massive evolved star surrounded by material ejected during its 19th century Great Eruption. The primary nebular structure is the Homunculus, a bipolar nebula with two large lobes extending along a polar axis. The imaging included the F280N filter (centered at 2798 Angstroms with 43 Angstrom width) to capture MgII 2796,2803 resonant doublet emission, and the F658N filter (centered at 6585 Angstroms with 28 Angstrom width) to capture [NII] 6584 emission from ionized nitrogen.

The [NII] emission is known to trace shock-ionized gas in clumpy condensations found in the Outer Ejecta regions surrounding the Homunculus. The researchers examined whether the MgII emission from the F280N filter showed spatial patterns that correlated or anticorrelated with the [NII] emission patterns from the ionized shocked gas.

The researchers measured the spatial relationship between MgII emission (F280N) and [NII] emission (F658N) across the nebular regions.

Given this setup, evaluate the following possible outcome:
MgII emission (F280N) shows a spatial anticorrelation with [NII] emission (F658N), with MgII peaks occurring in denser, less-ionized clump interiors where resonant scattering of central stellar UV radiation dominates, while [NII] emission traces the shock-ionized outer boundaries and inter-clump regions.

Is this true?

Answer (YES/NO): NO